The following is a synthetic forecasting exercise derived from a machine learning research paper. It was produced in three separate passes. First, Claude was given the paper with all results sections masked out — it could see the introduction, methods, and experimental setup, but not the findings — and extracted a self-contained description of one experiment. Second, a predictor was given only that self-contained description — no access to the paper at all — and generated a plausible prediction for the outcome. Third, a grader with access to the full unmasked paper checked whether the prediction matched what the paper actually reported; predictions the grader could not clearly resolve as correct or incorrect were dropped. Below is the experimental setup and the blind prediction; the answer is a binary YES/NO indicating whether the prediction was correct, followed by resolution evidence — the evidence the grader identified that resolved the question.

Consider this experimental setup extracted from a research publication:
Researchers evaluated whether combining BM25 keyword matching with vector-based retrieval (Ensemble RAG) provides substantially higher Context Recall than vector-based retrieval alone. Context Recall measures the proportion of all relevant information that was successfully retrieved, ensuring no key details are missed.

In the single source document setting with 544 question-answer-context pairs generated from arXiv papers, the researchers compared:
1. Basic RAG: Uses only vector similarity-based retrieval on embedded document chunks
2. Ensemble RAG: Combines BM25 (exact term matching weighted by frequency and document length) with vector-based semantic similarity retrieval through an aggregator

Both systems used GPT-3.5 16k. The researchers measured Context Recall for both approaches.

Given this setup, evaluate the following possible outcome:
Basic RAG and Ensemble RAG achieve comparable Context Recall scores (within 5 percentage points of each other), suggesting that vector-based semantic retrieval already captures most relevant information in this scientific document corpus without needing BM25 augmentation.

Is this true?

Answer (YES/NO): NO